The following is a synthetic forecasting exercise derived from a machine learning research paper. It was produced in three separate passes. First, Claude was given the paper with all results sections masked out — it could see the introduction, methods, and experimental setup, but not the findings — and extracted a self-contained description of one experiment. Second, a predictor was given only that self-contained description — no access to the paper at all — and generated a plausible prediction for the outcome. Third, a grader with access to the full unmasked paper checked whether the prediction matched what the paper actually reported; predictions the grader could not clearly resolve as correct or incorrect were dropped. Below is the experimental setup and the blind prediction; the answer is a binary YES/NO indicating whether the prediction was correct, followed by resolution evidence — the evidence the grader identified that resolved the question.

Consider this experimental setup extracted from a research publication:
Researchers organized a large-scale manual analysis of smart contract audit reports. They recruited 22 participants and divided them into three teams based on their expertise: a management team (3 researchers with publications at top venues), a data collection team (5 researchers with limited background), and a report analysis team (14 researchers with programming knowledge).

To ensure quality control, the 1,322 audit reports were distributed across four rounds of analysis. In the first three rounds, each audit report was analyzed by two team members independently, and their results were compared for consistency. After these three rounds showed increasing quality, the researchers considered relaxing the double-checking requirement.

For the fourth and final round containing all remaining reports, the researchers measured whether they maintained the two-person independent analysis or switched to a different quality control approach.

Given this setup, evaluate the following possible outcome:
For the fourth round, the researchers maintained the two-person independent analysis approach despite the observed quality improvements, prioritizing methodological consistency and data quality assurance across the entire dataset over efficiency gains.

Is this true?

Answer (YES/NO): NO